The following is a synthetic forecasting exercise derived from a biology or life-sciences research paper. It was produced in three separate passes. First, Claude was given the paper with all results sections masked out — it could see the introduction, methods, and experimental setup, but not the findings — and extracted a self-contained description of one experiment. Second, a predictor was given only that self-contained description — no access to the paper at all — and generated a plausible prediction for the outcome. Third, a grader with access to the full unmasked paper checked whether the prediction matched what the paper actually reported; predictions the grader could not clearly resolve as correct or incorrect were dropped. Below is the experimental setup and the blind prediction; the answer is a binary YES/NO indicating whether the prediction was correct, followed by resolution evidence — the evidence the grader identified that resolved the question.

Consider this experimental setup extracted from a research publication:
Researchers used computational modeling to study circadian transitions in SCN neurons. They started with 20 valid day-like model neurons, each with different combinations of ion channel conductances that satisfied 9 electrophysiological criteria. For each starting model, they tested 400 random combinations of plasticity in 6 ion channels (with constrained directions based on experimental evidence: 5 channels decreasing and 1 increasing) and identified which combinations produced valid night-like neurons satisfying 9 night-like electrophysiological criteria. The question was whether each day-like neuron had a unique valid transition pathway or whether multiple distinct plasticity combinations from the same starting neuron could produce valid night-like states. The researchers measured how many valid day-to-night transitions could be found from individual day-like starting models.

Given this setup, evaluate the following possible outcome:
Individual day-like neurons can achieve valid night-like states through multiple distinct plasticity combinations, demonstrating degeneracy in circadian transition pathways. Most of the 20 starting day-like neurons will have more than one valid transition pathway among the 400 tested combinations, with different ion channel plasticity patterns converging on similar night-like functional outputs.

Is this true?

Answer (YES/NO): YES